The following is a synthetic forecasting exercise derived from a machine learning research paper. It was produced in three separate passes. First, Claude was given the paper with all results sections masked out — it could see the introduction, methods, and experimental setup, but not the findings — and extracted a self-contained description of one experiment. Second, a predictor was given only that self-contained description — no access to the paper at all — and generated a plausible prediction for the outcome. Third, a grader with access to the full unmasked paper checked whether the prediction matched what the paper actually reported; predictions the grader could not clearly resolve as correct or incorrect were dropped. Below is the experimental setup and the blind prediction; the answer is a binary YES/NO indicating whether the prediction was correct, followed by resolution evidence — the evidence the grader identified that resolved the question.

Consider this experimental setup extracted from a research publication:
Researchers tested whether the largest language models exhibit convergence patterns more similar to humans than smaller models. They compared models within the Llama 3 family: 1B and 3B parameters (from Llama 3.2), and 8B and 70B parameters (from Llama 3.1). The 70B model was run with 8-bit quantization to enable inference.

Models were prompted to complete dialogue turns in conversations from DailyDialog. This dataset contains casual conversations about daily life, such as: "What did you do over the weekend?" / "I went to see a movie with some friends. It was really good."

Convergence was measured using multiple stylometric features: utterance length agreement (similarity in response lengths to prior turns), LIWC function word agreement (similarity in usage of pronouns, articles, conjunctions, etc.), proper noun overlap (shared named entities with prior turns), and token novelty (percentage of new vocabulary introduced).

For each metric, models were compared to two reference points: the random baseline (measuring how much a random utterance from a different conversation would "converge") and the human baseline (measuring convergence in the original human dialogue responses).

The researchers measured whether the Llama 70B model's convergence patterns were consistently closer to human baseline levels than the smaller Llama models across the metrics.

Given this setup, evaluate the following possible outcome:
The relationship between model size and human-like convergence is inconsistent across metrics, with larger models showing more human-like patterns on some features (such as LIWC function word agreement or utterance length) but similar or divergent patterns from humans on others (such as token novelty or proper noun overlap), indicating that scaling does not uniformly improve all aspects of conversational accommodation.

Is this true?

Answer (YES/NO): NO